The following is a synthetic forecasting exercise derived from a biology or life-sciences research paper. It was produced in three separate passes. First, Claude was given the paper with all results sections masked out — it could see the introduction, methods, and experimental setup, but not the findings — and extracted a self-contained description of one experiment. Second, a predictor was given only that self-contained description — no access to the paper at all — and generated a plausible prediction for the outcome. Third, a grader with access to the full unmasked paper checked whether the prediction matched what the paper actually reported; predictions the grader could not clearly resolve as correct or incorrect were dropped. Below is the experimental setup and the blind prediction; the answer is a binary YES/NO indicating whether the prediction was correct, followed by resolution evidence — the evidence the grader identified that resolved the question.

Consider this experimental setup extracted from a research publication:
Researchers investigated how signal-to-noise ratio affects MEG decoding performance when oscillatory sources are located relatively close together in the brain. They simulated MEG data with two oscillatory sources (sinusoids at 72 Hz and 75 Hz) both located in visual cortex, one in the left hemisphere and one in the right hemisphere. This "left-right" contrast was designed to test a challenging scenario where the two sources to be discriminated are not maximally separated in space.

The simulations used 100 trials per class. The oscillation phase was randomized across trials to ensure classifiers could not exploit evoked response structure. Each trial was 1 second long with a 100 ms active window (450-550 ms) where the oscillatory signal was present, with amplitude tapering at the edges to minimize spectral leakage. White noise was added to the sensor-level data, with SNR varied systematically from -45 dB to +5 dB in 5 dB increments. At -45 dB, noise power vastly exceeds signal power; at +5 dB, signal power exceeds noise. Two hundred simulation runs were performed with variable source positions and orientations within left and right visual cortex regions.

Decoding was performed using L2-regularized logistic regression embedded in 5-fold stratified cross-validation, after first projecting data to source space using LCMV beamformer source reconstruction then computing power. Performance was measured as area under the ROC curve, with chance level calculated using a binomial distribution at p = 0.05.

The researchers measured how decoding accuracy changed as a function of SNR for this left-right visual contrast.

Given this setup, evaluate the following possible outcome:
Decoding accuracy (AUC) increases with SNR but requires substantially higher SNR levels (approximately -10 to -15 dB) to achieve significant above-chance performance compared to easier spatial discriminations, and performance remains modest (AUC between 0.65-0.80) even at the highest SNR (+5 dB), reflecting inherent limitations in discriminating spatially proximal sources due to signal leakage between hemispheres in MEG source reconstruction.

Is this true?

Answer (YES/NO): NO